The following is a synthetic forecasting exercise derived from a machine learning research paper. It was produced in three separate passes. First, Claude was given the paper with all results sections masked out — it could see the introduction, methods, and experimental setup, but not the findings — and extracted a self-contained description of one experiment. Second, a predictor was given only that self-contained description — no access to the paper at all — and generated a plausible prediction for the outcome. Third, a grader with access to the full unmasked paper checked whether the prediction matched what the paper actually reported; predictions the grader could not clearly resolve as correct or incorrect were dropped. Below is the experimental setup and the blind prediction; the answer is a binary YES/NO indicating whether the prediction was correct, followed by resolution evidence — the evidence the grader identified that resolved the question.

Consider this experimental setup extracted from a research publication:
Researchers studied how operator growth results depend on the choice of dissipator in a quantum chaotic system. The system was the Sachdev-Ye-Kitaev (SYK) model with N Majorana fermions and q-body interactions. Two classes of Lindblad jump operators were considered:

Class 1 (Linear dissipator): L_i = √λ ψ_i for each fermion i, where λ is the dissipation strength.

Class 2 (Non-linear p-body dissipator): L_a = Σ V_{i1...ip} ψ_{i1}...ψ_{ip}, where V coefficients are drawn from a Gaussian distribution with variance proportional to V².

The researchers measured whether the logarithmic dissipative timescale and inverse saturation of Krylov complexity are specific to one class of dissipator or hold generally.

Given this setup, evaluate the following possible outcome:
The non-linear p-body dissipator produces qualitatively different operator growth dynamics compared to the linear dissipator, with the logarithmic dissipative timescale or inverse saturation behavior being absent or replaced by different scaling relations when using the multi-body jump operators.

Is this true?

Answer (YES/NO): NO